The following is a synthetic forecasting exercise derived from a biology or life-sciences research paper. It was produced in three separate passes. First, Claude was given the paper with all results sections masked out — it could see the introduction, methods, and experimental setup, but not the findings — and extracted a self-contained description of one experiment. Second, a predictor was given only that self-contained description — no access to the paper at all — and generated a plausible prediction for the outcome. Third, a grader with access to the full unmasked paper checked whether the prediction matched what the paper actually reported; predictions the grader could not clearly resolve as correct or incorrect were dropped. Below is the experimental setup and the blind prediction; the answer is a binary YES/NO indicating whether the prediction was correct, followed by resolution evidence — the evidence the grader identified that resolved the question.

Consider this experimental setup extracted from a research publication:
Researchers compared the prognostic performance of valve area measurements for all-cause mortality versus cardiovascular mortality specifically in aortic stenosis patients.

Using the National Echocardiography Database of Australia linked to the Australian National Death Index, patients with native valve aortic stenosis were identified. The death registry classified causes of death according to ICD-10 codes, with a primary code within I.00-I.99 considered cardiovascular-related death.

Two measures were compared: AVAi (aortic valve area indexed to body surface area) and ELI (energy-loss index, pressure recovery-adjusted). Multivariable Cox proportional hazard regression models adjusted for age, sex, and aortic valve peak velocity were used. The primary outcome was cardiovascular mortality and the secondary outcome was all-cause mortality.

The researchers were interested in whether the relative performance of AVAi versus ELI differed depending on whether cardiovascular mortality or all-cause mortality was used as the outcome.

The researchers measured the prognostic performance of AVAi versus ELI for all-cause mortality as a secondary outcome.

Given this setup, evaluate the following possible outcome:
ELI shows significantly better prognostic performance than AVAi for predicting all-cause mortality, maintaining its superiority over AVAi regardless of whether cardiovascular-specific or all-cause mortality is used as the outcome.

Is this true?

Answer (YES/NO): NO